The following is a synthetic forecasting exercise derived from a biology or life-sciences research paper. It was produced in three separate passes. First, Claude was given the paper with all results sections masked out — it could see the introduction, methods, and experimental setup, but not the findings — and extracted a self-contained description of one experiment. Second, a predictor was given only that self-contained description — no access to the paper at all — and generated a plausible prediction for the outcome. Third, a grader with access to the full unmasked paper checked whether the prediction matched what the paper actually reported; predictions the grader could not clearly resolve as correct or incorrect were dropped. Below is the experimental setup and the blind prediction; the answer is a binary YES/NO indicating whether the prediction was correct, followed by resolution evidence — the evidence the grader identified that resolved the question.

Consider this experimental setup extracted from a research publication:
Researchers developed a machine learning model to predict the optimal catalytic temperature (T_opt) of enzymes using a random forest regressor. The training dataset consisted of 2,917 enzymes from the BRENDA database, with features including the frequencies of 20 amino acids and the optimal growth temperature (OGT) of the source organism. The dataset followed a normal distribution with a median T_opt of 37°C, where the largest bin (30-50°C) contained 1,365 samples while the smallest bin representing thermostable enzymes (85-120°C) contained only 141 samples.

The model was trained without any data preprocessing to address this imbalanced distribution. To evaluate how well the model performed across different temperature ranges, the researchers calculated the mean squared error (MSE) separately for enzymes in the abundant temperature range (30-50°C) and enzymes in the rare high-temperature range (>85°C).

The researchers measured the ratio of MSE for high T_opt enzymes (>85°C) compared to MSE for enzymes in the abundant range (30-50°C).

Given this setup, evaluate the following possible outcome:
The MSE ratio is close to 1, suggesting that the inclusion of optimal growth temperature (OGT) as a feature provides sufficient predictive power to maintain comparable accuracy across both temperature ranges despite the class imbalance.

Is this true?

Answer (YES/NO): NO